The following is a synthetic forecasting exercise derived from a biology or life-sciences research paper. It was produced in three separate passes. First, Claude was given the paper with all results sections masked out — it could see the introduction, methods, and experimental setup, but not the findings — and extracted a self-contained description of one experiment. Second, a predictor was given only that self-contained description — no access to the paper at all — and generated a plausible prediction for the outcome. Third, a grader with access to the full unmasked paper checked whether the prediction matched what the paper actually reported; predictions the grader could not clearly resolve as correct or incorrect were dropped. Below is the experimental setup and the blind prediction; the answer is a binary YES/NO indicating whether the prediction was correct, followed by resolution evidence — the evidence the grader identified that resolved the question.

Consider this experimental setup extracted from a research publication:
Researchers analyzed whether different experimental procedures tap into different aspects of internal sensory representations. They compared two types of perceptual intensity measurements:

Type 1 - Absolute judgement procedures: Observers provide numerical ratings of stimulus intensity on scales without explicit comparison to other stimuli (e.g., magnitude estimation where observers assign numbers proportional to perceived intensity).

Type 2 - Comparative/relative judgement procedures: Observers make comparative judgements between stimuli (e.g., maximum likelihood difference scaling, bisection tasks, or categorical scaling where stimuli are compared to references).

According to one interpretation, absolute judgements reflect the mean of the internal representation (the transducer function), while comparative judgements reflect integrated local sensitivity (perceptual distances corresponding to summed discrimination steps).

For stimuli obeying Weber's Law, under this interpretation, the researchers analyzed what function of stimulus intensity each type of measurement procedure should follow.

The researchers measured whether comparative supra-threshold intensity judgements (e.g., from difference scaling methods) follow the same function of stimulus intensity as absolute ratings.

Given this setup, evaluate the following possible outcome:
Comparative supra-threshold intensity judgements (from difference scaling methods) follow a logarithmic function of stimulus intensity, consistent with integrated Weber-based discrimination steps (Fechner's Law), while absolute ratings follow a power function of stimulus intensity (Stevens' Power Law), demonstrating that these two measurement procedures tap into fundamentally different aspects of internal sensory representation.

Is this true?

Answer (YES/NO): YES